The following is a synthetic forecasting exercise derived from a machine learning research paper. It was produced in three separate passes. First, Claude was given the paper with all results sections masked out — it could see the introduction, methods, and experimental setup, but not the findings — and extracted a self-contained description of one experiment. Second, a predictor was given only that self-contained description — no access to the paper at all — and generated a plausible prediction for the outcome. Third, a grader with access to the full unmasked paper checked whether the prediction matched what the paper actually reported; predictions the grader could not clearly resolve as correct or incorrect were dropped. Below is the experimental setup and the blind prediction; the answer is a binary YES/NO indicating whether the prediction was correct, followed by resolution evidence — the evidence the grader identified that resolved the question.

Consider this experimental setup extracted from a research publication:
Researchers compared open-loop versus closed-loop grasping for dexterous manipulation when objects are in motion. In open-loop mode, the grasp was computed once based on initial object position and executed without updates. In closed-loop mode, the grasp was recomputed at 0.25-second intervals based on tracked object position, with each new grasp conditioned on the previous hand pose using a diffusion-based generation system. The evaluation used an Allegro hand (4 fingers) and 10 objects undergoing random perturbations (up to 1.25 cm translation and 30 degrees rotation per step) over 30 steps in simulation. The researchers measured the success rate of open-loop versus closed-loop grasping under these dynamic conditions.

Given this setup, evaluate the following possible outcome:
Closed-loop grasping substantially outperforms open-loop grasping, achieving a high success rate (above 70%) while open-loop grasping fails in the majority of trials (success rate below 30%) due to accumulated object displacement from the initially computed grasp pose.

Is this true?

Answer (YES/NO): YES